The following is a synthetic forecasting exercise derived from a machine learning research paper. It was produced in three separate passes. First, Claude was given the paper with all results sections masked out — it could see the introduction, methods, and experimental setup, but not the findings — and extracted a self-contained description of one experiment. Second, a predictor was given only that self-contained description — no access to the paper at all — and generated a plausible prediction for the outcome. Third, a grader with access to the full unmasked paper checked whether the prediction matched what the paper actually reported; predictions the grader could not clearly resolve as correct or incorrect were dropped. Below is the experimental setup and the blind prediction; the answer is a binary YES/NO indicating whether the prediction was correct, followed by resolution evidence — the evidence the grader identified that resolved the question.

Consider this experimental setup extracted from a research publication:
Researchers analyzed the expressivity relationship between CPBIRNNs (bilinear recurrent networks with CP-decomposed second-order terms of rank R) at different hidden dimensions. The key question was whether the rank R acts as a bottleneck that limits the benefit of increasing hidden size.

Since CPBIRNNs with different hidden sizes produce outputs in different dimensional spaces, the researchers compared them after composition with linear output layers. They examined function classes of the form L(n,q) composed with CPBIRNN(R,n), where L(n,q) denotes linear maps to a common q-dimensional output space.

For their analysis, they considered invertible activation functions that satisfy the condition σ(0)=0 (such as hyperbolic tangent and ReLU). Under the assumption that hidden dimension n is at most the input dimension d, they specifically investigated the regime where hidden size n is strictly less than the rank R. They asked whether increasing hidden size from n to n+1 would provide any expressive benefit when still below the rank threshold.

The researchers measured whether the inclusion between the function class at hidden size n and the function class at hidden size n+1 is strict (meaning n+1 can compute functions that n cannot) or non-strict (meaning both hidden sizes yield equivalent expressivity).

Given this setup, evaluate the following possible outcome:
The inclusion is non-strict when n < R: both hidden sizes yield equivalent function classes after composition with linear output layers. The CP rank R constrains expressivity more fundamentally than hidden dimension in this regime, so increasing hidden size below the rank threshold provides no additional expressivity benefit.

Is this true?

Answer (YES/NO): NO